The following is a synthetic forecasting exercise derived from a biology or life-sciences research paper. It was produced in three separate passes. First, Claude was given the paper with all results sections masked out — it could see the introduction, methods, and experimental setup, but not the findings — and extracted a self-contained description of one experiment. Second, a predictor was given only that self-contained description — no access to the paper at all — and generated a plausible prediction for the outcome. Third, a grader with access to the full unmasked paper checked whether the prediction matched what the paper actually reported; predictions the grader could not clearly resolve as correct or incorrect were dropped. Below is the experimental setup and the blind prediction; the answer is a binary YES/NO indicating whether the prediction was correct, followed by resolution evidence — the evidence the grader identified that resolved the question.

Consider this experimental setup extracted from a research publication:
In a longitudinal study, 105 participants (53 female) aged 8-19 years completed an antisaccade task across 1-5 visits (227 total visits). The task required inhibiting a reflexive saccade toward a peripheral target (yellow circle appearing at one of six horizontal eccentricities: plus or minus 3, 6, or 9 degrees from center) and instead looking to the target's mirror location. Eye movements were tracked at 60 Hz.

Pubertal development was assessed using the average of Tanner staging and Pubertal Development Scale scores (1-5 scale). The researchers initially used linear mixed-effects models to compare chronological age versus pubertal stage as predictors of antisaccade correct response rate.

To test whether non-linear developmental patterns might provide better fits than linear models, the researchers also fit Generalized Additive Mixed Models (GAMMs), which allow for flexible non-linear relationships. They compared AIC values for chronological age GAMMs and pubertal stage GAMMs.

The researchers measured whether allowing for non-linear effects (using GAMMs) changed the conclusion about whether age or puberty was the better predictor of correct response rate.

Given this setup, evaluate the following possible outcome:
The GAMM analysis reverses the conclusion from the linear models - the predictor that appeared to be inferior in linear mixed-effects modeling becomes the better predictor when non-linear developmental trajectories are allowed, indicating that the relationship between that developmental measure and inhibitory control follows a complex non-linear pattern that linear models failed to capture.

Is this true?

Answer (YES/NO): NO